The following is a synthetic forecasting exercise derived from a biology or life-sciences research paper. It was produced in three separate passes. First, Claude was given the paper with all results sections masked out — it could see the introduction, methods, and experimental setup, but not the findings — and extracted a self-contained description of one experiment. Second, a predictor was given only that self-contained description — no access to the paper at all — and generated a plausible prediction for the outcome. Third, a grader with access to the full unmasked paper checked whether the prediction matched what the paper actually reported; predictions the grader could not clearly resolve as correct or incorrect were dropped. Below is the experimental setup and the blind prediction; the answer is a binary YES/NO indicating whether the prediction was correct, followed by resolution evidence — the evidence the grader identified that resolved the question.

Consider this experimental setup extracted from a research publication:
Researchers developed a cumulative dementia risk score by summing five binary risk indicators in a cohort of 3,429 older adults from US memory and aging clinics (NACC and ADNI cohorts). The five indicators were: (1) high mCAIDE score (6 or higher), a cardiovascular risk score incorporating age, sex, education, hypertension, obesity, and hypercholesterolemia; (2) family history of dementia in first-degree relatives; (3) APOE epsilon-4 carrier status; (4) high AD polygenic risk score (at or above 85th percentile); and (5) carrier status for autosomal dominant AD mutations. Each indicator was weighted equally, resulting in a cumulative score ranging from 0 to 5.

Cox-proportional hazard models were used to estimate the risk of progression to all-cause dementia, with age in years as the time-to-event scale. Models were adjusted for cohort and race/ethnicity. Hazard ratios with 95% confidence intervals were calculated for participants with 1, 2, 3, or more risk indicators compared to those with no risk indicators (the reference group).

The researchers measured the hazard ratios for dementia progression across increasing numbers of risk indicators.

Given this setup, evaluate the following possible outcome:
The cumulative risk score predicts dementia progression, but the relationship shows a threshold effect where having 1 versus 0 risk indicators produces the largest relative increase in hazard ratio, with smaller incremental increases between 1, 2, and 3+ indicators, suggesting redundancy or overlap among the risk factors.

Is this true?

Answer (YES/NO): NO